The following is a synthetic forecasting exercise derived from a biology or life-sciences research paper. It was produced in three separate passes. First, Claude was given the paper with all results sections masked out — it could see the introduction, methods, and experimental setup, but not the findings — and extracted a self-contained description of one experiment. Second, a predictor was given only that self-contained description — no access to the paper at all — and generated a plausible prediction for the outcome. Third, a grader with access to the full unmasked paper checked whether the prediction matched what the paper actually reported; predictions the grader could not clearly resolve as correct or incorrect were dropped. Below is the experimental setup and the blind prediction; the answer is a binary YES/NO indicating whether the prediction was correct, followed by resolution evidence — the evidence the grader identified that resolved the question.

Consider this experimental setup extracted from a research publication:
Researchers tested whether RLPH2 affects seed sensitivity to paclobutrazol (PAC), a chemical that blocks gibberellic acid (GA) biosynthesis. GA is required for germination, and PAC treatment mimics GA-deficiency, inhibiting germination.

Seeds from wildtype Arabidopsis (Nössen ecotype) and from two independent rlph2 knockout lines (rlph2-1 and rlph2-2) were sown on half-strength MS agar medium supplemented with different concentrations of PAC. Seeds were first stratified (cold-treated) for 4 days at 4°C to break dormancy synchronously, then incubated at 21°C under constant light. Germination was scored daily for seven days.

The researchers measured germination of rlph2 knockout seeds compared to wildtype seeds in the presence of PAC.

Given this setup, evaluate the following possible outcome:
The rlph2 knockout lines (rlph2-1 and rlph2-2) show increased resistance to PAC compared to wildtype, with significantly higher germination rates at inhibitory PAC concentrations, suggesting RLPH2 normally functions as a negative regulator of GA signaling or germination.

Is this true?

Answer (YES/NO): YES